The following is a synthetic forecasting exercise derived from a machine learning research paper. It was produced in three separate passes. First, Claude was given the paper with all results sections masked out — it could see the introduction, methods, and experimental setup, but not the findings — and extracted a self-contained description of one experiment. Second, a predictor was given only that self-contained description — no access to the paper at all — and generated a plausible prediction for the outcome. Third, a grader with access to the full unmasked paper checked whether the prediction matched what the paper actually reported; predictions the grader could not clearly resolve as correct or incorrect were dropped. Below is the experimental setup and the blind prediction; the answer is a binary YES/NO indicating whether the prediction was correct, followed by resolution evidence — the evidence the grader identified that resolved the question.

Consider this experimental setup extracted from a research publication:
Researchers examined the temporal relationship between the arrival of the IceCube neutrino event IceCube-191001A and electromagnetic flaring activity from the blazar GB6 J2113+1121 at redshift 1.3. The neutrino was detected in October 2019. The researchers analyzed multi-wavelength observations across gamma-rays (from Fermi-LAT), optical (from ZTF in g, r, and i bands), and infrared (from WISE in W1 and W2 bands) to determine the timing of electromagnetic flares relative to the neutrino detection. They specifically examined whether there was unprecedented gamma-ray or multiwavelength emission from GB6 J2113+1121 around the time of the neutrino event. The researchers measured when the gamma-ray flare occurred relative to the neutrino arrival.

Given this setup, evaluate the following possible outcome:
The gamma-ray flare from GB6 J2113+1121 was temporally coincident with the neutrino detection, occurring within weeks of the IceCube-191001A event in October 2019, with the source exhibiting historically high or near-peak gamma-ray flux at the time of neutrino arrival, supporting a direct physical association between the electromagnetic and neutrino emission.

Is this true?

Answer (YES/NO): NO